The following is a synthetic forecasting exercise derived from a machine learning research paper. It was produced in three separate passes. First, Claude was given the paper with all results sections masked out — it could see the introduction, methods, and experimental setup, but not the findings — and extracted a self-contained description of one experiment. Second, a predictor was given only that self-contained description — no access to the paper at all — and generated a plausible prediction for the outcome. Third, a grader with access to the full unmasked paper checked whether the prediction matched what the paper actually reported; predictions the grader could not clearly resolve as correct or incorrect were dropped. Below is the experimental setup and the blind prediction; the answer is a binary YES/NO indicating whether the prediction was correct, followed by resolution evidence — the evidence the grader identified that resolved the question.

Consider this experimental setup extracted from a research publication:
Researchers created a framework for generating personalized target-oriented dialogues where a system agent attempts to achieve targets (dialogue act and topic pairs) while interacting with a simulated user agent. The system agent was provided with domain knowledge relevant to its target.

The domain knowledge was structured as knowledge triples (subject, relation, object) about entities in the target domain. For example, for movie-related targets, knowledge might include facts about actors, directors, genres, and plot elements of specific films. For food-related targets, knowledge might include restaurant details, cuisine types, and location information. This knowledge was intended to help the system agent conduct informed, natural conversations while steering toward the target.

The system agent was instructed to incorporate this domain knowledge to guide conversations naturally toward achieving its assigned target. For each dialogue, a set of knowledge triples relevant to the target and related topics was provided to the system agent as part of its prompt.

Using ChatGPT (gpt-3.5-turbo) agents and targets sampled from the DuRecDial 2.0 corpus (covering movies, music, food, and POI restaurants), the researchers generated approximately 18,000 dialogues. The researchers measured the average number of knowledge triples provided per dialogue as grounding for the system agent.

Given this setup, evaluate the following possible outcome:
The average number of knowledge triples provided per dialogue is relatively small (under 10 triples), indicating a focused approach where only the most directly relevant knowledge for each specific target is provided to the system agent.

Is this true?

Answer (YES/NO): NO